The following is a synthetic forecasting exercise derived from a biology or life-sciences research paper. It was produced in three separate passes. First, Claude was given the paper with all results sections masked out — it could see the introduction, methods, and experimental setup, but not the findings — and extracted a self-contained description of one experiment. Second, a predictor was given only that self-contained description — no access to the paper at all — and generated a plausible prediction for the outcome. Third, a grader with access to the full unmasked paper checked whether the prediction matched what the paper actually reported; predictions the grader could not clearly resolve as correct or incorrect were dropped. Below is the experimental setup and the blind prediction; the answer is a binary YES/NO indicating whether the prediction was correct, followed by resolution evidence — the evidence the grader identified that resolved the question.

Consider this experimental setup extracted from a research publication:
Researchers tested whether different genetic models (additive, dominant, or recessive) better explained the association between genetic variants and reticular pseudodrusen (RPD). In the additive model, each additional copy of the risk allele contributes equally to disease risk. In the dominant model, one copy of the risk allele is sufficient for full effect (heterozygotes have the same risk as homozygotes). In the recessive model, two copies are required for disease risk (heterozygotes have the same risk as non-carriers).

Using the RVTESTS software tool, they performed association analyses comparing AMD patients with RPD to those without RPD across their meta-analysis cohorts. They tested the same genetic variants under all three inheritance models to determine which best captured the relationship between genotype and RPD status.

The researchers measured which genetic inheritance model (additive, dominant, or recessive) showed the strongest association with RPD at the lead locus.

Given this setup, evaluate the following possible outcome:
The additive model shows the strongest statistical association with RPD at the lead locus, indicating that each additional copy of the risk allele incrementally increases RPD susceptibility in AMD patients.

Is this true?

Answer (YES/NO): YES